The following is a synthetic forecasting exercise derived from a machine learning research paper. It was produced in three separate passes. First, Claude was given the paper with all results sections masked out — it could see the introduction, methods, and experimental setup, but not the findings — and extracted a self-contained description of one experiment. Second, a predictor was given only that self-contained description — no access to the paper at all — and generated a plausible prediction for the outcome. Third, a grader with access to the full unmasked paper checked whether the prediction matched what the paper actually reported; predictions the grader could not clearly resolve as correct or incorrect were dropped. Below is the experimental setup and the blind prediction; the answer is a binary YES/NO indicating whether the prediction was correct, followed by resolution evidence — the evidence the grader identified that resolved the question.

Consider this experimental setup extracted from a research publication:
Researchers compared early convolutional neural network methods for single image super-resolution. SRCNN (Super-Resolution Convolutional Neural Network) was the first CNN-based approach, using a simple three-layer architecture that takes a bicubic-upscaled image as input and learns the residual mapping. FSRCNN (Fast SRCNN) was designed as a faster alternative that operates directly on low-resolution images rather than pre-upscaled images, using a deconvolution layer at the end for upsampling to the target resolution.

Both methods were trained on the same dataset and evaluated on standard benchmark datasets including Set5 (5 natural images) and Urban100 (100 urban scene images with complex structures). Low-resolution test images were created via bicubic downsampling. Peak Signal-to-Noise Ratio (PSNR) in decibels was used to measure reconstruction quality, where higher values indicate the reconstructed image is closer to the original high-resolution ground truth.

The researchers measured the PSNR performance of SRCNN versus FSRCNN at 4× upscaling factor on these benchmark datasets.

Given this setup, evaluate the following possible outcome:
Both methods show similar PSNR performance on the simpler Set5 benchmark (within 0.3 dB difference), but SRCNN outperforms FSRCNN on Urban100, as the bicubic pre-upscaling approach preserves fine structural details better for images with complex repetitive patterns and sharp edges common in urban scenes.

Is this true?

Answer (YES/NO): NO